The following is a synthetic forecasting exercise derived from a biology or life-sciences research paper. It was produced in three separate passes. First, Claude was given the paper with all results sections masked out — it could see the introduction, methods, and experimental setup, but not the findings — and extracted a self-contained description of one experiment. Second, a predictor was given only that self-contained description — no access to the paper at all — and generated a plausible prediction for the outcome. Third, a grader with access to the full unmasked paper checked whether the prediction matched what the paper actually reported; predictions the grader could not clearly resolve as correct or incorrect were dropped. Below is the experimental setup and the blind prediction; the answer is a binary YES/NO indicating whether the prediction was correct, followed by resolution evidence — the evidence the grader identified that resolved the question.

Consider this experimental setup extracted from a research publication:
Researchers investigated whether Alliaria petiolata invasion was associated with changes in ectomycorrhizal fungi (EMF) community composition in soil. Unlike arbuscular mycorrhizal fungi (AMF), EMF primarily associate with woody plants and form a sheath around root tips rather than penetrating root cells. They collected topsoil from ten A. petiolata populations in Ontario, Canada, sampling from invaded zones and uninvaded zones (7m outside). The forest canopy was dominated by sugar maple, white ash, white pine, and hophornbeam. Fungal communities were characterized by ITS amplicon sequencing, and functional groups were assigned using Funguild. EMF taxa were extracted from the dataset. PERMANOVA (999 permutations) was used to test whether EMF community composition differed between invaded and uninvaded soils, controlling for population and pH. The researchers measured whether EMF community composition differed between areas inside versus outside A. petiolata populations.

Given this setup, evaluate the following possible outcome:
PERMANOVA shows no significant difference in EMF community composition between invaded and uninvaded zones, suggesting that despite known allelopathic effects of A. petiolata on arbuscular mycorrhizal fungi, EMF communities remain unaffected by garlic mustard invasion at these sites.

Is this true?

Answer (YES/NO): NO